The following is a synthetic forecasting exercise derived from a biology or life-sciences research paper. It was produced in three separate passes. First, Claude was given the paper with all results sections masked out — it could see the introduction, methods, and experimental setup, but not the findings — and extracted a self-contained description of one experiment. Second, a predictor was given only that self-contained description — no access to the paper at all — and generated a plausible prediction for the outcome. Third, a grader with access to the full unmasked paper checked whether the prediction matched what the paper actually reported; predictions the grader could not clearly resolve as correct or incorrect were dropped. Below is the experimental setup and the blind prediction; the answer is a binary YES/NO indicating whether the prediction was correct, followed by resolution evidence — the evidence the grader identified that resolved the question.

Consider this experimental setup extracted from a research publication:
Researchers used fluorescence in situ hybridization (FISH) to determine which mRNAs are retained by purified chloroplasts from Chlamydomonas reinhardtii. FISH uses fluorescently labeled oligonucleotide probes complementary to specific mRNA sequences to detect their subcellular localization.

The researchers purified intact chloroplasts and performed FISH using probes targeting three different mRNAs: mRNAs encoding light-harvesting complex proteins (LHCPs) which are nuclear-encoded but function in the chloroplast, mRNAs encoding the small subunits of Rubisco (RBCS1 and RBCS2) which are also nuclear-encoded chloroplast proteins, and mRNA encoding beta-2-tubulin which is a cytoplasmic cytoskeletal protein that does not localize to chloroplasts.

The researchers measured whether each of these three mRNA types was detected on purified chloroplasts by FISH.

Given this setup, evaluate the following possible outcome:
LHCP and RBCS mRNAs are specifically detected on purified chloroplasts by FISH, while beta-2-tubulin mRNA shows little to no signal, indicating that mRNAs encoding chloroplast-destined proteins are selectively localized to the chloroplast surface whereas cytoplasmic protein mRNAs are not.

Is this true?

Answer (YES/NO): YES